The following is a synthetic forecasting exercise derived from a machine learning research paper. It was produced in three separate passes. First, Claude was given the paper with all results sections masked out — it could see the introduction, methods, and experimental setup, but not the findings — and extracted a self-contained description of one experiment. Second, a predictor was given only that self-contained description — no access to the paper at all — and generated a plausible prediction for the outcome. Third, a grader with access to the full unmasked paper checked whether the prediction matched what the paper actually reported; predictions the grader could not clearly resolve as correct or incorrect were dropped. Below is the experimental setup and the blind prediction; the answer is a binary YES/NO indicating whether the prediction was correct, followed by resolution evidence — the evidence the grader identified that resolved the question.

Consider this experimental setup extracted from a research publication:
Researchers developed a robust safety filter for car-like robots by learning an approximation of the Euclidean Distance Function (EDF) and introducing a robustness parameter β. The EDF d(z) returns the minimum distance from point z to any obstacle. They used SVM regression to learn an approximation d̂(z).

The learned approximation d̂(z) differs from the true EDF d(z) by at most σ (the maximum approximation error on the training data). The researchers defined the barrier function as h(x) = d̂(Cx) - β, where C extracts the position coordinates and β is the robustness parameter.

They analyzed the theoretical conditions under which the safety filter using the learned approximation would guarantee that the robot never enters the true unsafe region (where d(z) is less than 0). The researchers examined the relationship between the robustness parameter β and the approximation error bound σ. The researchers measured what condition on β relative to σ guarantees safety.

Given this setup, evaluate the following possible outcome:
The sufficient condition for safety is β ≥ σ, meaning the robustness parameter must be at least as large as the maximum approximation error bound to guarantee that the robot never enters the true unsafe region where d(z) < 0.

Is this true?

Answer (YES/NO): NO